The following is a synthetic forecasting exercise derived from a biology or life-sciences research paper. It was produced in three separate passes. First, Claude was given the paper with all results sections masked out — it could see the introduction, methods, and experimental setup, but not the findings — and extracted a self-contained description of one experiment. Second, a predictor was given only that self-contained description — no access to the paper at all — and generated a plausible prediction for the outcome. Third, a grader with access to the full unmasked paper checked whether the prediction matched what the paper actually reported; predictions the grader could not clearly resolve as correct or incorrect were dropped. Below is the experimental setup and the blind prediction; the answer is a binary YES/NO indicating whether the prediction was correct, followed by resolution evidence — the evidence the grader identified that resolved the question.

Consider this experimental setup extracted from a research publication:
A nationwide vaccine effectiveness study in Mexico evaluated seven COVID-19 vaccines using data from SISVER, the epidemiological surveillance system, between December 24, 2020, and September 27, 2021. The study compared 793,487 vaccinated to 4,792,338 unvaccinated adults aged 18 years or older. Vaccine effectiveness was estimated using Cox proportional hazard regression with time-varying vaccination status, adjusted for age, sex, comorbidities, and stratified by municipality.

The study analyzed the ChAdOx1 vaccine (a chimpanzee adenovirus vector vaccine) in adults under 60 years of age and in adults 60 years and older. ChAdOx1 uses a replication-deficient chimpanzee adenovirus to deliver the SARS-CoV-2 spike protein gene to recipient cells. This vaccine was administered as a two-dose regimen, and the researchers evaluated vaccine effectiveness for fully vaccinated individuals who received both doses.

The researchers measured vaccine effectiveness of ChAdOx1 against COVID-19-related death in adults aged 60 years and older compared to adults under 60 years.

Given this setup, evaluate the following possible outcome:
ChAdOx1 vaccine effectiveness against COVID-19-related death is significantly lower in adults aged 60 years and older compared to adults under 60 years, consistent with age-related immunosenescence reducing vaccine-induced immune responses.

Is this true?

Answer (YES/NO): YES